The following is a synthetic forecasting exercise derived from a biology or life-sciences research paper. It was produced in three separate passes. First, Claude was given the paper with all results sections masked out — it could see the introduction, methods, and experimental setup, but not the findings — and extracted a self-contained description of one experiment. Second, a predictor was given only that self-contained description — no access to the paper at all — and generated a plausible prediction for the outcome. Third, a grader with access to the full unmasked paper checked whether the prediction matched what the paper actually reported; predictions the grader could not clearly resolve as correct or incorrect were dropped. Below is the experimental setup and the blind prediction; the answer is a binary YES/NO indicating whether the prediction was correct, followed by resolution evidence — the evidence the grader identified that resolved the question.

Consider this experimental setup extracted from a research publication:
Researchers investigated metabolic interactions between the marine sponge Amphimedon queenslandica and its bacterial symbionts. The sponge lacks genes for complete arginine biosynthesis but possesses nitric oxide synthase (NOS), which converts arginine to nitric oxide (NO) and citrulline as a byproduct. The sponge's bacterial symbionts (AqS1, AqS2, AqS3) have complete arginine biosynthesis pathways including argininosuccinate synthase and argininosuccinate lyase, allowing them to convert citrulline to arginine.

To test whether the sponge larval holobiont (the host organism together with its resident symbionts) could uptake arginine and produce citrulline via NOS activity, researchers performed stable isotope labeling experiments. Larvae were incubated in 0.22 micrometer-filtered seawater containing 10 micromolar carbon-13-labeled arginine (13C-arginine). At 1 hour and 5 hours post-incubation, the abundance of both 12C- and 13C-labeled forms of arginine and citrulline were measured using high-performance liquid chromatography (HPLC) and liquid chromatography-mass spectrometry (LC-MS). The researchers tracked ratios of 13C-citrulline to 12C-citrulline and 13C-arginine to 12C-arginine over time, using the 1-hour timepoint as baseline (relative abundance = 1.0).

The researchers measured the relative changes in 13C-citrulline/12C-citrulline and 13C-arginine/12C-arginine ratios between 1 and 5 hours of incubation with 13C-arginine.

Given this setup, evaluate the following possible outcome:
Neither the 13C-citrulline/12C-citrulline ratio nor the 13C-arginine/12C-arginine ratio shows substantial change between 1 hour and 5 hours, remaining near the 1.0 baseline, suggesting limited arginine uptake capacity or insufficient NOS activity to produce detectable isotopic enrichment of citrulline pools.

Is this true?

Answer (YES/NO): NO